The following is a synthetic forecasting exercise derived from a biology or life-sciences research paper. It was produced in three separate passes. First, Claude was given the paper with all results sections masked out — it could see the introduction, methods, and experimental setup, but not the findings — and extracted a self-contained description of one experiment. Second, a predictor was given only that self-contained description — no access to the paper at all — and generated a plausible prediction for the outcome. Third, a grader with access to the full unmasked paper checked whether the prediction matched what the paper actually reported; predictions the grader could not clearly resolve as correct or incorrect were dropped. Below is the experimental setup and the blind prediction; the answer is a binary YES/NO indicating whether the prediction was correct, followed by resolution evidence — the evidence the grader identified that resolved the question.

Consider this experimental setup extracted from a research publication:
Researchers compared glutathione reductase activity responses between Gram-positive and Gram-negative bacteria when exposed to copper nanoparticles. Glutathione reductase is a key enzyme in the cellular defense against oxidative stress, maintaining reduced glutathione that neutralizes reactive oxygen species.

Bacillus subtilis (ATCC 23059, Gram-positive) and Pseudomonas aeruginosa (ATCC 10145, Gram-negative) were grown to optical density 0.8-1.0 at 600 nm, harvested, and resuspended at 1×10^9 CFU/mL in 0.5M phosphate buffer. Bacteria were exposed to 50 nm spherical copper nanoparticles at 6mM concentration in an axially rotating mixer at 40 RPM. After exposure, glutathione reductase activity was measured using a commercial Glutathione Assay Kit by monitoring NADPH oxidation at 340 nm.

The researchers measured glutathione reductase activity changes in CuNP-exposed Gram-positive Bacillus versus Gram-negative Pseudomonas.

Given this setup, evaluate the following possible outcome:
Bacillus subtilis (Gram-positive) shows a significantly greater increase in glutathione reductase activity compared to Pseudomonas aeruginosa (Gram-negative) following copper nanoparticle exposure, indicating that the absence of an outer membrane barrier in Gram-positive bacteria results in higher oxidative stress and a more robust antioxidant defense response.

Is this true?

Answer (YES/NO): NO